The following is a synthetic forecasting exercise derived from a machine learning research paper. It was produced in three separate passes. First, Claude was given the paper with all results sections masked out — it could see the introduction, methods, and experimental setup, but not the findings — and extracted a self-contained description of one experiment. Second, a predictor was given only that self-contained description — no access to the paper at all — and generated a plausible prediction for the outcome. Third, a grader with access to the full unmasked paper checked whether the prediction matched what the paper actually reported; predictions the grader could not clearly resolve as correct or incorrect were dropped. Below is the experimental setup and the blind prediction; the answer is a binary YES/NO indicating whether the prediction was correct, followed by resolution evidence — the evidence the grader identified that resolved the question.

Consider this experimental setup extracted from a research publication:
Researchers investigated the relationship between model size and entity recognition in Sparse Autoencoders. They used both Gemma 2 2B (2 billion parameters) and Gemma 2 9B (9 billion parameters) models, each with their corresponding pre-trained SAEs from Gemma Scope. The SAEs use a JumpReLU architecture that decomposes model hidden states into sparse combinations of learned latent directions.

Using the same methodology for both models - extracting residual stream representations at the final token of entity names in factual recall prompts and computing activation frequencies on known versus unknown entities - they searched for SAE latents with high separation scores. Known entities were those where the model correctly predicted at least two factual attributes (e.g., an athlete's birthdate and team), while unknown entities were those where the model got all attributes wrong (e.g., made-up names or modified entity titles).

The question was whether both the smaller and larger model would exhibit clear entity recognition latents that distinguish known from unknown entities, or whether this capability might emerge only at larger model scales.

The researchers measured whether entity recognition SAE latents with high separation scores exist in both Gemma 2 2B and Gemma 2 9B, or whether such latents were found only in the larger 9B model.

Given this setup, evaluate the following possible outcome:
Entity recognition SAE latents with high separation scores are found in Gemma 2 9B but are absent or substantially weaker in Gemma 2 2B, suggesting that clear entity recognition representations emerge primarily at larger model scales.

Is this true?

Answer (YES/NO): NO